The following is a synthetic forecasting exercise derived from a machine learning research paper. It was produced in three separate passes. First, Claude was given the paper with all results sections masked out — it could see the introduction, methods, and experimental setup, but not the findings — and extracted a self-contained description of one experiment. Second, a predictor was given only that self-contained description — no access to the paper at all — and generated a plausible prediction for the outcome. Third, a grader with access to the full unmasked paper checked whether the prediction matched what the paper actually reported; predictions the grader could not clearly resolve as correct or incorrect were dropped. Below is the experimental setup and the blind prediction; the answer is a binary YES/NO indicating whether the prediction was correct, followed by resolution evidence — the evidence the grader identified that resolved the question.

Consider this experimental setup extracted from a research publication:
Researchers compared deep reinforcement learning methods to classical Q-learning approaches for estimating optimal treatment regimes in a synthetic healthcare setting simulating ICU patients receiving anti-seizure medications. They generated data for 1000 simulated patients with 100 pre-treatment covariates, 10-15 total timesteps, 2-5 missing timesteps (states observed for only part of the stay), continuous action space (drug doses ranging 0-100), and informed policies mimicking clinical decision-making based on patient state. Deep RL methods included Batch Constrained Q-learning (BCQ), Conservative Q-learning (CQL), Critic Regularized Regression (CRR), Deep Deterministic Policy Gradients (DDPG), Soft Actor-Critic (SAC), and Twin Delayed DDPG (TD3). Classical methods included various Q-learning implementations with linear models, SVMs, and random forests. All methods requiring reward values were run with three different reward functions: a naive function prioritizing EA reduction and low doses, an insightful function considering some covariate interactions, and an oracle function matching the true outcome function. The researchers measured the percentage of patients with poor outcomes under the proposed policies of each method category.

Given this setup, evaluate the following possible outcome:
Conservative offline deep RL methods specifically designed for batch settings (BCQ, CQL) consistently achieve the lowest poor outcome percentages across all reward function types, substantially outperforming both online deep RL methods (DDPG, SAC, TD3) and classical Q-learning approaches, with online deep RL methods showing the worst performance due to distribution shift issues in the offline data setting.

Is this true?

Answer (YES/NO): NO